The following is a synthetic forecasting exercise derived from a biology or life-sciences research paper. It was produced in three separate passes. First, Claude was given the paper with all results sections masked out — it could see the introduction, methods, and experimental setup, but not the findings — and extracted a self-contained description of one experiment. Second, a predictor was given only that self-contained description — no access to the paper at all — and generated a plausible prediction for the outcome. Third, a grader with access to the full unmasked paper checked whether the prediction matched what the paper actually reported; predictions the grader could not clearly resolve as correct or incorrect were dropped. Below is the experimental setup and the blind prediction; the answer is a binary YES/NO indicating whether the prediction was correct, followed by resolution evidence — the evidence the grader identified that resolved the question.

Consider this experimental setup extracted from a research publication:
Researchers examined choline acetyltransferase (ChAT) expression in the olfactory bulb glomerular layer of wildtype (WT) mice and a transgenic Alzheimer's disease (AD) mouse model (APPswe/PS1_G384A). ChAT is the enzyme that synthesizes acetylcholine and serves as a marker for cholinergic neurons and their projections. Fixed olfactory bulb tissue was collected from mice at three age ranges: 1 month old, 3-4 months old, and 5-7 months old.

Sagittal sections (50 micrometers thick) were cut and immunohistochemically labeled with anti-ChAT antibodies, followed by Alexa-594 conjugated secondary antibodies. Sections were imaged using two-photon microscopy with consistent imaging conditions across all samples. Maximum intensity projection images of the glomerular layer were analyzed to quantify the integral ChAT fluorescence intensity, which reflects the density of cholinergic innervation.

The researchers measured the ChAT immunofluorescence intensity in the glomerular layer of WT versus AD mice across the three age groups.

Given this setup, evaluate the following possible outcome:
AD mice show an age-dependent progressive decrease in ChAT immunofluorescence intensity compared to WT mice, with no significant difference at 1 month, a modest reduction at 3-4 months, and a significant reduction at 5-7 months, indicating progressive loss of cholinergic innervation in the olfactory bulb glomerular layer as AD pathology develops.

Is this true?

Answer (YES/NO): NO